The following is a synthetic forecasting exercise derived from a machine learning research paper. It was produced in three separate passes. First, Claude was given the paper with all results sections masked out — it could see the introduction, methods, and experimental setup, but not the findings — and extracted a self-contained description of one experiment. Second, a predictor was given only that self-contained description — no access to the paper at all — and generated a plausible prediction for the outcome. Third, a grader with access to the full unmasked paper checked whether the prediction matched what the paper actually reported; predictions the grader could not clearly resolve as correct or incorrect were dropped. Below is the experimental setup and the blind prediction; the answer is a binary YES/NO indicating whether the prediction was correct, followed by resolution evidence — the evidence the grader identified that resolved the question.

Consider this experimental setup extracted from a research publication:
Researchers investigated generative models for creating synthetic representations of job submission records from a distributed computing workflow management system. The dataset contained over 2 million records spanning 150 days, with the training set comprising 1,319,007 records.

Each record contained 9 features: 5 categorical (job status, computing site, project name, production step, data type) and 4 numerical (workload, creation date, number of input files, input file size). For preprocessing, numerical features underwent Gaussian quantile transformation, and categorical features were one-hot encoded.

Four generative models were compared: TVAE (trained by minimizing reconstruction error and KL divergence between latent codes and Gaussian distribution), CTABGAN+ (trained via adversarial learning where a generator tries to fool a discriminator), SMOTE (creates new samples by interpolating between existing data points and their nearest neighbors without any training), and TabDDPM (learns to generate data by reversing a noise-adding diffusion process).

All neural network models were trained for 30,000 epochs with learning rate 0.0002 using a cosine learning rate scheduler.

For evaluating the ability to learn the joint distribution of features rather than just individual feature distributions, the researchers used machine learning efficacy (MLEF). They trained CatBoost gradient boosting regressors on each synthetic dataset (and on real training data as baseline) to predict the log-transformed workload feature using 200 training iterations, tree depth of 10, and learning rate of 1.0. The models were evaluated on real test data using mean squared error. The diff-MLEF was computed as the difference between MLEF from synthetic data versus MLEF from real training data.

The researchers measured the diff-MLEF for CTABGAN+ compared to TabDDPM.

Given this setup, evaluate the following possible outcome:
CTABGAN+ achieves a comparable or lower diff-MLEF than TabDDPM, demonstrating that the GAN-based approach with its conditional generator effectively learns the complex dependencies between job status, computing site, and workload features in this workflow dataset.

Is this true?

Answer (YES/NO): NO